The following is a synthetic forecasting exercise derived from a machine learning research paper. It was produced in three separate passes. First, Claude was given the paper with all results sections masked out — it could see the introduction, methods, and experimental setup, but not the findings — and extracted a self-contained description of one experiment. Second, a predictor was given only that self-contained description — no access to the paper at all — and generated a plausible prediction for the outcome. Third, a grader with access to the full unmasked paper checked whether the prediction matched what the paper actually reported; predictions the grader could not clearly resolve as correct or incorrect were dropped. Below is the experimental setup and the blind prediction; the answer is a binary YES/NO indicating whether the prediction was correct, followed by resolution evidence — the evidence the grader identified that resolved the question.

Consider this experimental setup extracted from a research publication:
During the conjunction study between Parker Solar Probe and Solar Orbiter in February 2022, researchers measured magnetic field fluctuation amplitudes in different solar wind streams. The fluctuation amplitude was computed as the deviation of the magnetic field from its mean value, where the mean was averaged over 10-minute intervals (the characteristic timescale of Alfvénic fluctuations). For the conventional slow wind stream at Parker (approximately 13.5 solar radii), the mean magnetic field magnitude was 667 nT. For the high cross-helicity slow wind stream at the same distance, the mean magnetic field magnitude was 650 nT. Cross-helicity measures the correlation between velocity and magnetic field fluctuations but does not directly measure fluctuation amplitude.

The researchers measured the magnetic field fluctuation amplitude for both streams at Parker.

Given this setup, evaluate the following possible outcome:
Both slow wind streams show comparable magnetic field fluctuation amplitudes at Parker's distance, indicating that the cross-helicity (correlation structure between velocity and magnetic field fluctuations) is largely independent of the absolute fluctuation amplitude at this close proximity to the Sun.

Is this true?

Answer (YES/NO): NO